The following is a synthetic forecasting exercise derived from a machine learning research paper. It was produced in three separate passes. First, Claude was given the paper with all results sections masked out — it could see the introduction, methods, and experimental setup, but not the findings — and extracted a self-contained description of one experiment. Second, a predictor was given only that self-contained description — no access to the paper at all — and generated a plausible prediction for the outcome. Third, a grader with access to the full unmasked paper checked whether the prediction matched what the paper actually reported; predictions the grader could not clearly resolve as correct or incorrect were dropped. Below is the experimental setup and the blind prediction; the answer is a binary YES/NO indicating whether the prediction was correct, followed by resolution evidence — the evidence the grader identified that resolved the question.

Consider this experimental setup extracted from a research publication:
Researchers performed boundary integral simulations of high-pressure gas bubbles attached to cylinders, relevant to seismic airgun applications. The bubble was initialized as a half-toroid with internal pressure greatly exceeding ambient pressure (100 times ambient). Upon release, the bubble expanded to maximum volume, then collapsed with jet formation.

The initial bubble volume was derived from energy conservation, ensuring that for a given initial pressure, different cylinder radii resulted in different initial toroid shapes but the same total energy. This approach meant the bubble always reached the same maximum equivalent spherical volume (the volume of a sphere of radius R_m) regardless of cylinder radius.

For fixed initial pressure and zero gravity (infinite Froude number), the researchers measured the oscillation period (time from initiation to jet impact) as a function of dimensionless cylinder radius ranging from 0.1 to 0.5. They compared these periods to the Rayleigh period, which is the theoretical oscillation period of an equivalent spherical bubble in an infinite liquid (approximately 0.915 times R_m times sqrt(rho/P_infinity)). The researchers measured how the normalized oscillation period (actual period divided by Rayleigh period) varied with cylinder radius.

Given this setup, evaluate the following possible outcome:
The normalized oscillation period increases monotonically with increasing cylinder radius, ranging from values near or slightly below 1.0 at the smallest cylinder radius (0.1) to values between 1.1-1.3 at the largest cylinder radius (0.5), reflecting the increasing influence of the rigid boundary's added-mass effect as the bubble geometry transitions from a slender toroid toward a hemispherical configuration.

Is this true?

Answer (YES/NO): NO